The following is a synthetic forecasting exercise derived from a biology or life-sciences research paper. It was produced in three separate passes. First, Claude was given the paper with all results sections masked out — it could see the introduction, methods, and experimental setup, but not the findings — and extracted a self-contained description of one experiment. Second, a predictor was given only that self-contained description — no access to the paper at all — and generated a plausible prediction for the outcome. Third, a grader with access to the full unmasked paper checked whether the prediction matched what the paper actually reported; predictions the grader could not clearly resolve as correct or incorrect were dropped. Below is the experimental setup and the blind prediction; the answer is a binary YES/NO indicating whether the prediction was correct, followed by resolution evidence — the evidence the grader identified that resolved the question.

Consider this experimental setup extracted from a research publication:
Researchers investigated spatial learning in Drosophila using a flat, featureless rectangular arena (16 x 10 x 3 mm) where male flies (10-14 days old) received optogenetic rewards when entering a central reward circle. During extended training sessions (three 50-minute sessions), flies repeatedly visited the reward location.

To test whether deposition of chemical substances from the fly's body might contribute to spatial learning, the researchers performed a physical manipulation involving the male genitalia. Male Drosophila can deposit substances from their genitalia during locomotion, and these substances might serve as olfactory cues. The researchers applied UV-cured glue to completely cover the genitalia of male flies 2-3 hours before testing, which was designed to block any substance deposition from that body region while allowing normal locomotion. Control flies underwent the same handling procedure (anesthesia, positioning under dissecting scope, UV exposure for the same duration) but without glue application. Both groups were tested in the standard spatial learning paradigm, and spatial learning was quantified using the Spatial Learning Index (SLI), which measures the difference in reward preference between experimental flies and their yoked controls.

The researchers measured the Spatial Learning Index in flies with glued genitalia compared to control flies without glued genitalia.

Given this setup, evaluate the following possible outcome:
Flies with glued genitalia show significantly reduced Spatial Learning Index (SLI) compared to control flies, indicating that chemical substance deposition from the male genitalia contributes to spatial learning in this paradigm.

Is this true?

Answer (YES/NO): YES